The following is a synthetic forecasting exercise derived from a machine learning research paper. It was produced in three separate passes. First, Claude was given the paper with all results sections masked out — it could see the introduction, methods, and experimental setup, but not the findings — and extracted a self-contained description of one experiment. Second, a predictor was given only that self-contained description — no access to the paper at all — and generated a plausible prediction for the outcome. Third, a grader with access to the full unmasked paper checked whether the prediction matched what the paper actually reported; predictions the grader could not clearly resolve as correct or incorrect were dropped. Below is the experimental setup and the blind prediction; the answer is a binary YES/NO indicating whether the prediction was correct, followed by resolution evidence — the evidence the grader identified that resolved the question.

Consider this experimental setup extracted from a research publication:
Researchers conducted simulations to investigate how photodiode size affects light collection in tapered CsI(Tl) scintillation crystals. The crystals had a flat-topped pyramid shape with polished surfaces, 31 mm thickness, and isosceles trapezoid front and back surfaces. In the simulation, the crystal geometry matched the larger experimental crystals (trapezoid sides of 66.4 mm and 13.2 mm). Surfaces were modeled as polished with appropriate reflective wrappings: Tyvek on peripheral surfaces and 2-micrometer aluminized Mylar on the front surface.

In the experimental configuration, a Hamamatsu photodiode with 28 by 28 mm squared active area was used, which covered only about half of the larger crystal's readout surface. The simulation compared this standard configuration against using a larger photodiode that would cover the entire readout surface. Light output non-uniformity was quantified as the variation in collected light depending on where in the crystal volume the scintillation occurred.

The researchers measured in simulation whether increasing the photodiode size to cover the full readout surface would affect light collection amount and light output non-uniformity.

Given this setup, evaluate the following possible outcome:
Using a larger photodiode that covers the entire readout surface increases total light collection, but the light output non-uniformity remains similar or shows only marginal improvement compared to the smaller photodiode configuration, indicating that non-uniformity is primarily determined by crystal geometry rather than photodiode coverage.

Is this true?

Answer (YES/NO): NO